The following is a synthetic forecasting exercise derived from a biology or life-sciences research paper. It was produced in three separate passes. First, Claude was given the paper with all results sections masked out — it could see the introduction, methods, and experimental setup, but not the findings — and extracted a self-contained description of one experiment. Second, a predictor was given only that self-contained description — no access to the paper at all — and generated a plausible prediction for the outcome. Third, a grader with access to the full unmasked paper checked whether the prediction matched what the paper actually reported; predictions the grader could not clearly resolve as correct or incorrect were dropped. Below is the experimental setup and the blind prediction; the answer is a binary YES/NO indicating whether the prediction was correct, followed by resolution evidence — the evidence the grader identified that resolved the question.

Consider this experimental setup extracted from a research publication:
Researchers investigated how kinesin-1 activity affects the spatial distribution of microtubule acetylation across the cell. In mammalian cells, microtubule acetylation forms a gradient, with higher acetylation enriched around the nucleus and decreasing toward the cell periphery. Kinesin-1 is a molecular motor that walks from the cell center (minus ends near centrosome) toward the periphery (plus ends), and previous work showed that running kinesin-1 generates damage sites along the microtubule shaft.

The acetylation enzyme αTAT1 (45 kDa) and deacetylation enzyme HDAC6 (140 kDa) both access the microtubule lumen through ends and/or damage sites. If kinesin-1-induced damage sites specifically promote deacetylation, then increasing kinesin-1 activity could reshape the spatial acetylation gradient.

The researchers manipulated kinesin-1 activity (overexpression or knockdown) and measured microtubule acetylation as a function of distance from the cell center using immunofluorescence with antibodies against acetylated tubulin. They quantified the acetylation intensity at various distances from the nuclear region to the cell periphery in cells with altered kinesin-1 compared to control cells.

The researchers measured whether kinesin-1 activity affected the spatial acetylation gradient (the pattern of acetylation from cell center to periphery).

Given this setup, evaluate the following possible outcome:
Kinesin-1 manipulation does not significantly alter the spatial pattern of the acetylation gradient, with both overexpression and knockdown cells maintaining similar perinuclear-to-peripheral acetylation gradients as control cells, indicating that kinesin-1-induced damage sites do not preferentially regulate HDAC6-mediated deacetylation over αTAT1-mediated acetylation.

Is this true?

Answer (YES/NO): NO